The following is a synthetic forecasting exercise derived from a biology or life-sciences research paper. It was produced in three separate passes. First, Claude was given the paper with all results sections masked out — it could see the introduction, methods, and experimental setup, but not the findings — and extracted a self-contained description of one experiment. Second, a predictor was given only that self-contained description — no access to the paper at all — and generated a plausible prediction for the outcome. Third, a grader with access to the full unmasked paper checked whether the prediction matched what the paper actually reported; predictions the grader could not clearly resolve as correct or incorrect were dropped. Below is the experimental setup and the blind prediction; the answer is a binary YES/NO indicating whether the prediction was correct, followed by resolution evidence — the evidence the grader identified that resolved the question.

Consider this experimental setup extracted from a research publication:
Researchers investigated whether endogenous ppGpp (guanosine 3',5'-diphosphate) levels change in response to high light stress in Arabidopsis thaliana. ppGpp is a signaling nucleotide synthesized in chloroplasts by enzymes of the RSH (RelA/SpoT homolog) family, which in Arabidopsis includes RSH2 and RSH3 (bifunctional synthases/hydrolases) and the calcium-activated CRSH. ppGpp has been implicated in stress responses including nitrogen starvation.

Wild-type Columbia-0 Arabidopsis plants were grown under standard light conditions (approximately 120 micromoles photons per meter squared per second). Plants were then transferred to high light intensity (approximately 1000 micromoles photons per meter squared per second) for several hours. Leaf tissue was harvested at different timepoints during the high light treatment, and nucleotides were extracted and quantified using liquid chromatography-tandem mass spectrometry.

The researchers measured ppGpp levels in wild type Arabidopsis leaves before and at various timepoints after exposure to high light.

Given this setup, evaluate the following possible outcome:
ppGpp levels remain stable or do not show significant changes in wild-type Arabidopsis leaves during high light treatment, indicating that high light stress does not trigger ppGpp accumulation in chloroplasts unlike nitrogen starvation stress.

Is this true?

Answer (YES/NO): NO